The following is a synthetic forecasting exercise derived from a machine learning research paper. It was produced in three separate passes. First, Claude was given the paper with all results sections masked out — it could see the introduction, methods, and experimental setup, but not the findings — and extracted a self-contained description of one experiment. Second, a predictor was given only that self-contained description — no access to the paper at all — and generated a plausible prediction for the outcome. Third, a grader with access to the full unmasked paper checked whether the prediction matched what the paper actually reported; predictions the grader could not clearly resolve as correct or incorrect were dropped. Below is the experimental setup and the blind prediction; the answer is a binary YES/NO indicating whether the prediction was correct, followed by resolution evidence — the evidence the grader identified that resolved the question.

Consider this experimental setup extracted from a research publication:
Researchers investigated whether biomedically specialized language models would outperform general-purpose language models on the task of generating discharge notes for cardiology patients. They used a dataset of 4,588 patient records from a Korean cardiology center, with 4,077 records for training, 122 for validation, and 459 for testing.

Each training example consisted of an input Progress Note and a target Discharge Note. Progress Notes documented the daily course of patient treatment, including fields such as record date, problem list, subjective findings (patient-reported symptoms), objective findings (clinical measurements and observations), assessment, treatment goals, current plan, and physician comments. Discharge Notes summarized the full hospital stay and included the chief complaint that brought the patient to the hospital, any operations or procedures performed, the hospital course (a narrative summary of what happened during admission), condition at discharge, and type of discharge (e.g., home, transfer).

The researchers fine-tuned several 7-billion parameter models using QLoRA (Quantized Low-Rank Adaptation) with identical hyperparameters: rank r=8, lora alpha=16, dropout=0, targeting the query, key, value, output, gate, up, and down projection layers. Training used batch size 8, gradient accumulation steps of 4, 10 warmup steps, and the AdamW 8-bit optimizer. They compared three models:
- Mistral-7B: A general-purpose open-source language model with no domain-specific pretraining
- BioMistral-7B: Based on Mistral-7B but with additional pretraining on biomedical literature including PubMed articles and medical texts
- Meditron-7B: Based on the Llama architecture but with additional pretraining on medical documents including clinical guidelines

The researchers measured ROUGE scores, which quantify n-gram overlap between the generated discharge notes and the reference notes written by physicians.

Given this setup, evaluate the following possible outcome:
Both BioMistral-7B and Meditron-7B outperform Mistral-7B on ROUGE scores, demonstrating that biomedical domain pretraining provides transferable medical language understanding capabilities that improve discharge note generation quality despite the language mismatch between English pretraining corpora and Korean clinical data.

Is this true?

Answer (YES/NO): NO